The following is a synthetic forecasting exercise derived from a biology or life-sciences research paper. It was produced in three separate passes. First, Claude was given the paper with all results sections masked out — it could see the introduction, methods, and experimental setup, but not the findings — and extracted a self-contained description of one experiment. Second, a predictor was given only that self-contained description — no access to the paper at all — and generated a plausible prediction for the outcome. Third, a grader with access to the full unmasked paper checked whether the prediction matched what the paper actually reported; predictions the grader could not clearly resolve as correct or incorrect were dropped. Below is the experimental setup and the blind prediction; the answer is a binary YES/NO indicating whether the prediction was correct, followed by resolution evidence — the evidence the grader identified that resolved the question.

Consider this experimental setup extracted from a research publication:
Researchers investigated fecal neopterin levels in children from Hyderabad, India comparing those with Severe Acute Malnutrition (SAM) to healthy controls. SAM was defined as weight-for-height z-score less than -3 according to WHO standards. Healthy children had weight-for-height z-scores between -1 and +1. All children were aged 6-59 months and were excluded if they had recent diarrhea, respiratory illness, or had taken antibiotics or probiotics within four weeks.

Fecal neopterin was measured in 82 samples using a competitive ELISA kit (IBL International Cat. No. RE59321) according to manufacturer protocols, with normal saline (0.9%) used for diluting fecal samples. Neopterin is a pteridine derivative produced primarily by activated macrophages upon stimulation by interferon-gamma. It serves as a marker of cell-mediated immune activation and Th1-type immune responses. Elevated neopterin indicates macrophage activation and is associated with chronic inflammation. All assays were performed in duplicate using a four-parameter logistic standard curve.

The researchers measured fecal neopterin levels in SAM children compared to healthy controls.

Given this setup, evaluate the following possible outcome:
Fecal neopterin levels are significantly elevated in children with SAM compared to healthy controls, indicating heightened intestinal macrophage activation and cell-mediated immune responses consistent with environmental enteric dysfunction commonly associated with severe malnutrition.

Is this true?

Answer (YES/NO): NO